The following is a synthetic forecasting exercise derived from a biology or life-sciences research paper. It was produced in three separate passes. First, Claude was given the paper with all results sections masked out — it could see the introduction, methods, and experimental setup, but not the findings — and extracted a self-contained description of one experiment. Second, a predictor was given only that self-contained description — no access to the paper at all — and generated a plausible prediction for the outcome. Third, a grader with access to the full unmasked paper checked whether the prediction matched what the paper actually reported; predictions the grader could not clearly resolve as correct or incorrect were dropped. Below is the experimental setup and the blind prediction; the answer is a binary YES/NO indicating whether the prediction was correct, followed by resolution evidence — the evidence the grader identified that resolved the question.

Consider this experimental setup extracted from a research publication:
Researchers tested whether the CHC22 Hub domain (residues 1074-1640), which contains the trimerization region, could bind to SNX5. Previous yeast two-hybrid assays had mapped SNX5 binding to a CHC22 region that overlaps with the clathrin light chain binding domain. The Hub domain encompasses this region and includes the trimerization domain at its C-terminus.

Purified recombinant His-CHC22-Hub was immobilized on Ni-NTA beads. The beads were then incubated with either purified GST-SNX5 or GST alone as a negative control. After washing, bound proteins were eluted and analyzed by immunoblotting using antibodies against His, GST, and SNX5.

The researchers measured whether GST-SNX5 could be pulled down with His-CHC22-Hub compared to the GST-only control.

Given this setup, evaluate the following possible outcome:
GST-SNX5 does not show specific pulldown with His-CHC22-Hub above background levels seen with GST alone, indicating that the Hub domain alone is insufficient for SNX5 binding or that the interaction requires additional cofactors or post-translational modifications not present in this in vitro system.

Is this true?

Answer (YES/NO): NO